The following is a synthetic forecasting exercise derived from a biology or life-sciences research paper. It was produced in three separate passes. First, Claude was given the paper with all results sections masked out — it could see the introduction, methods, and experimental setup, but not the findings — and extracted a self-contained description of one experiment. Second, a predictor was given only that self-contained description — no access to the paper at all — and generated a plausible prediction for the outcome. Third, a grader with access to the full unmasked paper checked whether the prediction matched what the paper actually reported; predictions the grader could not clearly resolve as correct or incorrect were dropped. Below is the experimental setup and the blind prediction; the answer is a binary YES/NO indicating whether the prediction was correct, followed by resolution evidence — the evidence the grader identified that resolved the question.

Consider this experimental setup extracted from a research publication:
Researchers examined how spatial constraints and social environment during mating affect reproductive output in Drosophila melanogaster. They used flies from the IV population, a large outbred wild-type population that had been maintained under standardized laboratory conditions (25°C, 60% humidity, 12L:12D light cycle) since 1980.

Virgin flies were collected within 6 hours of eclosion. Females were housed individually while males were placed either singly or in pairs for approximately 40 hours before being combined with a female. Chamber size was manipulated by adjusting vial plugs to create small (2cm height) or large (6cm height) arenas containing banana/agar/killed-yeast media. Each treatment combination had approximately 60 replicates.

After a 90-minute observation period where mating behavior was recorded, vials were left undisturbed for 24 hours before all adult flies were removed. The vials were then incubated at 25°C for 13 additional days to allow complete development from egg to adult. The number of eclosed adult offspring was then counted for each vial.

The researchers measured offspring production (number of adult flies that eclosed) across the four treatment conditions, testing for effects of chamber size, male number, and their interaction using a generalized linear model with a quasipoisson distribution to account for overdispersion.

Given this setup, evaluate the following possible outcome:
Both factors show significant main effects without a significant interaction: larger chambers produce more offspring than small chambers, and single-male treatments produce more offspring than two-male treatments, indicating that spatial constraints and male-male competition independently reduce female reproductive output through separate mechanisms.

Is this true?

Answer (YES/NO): NO